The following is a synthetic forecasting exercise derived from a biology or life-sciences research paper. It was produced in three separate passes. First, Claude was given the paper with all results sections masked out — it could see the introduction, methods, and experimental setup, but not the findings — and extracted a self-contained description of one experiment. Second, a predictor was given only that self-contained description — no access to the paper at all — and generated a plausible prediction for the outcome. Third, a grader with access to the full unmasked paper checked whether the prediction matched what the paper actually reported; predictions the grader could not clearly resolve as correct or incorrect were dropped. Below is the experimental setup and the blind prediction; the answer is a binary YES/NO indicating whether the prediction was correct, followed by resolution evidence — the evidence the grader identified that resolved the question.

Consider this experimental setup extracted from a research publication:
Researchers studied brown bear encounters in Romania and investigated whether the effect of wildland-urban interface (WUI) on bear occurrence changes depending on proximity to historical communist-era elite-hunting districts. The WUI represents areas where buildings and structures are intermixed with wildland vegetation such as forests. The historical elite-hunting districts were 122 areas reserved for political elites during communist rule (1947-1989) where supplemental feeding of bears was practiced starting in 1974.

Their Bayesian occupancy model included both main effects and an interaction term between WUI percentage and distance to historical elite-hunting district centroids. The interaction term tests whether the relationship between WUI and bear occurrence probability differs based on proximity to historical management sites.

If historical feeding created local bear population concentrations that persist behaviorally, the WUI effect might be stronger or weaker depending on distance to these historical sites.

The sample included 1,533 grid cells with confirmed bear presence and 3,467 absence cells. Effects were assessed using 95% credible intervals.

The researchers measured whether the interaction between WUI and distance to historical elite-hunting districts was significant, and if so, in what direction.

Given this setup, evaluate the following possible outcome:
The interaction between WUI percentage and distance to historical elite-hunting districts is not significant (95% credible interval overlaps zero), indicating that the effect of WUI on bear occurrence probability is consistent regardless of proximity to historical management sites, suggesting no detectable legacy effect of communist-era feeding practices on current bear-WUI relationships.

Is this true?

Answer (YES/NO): NO